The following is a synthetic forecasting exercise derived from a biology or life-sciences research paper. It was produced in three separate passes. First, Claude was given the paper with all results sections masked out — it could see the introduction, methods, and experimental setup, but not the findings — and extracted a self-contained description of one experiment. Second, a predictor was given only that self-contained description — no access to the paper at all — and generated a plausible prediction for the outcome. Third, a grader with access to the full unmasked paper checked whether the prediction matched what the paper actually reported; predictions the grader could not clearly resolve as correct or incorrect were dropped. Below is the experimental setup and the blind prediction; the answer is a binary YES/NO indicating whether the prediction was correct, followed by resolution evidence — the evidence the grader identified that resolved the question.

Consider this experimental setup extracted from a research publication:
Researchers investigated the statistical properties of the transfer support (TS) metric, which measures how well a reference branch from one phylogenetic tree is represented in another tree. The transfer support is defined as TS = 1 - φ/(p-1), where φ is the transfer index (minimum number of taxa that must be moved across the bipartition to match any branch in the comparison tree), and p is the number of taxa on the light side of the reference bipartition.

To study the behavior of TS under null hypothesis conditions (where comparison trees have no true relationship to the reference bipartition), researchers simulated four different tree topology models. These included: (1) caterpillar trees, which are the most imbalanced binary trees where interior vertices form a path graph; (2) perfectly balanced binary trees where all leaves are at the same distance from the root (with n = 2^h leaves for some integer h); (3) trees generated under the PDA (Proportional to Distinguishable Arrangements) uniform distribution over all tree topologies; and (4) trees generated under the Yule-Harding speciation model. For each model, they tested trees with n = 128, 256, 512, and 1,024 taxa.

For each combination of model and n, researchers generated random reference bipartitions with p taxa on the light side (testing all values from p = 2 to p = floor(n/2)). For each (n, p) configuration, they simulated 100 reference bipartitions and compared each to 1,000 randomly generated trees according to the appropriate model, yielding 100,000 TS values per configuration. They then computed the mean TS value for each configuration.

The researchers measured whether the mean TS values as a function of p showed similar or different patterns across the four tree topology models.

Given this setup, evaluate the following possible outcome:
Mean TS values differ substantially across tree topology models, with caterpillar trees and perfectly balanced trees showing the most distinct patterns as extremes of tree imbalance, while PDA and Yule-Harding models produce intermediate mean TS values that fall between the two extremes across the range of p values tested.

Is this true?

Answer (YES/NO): NO